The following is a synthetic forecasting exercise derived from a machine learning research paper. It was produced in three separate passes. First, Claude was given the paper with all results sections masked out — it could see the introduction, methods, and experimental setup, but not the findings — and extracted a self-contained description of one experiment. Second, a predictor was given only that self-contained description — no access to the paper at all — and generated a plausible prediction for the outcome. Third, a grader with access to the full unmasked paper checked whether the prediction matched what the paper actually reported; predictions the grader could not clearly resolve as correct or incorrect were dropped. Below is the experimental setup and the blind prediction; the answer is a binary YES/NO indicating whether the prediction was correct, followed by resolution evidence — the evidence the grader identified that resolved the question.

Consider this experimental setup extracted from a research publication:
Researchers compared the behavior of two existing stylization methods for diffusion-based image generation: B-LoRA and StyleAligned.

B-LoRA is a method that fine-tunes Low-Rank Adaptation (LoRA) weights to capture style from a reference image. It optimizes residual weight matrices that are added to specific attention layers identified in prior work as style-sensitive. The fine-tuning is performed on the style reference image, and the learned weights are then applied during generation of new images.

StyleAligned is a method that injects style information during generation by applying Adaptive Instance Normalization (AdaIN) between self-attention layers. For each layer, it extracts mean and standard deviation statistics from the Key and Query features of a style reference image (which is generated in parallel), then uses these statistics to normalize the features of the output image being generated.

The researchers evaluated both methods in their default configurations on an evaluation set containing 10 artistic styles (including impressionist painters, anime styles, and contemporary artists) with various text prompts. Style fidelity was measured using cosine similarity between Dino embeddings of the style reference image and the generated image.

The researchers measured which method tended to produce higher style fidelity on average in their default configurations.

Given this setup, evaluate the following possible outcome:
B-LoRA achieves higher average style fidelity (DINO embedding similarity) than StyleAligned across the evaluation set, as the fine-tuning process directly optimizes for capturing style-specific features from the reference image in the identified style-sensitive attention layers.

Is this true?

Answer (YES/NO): NO